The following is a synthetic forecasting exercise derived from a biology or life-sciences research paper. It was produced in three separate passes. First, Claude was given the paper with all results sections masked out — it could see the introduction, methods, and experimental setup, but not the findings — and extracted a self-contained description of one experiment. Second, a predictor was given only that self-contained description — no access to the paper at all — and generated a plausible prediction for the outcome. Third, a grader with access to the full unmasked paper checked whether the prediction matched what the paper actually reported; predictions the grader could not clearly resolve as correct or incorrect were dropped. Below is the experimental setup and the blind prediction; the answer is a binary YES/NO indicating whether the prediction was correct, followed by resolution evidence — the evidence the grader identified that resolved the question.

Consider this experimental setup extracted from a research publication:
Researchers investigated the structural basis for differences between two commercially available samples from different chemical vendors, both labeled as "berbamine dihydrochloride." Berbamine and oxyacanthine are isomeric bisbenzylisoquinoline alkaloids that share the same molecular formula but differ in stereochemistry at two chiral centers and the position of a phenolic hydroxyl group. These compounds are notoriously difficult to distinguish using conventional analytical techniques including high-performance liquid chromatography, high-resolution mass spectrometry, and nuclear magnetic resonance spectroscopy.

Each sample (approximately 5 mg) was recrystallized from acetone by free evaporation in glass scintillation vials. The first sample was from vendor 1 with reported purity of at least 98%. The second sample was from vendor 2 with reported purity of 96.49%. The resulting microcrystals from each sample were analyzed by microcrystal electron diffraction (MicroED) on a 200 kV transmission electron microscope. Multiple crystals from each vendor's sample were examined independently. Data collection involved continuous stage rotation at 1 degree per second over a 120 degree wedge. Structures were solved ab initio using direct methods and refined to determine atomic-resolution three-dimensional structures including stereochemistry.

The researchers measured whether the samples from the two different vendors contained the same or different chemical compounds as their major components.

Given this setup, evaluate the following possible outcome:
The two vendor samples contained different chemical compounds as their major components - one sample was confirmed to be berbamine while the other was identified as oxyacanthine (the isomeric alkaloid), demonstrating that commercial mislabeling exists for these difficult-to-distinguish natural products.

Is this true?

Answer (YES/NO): NO